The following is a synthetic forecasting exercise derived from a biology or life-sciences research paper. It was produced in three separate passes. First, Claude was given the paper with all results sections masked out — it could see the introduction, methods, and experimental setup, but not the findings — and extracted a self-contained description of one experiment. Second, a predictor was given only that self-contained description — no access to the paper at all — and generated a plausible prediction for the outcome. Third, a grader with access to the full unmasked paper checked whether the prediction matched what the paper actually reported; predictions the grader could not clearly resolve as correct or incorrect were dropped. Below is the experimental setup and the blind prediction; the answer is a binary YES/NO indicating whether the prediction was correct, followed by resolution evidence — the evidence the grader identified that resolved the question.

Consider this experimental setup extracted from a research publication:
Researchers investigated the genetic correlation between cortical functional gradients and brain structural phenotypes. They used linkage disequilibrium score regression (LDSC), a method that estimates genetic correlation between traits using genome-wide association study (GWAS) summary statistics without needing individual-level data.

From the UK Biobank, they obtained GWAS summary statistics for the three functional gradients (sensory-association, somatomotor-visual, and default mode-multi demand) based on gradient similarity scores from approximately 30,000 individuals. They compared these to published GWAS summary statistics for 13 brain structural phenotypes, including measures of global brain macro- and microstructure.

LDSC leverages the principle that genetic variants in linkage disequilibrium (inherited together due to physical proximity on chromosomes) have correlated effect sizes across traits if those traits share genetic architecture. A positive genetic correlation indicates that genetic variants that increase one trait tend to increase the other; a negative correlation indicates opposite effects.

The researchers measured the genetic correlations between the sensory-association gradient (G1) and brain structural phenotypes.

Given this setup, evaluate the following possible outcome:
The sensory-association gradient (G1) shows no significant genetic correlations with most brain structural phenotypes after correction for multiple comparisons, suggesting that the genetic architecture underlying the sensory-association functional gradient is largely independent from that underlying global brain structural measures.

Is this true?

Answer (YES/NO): NO